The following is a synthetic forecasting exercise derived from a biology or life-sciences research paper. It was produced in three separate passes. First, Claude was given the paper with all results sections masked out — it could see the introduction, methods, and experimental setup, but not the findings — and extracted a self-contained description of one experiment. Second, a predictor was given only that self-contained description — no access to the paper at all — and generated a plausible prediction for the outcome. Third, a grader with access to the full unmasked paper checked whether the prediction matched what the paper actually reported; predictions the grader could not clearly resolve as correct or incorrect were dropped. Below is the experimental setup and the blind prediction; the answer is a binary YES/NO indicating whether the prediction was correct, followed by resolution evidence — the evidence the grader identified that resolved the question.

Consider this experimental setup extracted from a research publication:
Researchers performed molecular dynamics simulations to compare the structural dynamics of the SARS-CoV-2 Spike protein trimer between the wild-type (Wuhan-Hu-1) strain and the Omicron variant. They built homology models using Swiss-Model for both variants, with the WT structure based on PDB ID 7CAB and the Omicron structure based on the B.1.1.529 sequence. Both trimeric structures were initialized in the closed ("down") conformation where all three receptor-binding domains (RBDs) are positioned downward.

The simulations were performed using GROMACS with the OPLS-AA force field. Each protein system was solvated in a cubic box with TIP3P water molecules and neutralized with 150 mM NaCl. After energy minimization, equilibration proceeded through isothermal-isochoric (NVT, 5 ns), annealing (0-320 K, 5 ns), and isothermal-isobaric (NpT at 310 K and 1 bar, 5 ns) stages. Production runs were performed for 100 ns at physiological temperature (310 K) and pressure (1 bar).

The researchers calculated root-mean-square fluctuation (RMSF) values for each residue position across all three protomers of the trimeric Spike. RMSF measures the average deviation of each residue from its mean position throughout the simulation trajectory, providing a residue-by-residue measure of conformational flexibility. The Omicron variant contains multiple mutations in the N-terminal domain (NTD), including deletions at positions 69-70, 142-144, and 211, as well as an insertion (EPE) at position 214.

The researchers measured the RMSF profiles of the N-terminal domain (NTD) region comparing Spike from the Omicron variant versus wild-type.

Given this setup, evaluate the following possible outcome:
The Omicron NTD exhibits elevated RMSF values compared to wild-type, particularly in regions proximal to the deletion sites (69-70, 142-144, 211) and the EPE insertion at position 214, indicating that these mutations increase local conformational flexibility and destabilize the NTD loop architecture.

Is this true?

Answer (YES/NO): YES